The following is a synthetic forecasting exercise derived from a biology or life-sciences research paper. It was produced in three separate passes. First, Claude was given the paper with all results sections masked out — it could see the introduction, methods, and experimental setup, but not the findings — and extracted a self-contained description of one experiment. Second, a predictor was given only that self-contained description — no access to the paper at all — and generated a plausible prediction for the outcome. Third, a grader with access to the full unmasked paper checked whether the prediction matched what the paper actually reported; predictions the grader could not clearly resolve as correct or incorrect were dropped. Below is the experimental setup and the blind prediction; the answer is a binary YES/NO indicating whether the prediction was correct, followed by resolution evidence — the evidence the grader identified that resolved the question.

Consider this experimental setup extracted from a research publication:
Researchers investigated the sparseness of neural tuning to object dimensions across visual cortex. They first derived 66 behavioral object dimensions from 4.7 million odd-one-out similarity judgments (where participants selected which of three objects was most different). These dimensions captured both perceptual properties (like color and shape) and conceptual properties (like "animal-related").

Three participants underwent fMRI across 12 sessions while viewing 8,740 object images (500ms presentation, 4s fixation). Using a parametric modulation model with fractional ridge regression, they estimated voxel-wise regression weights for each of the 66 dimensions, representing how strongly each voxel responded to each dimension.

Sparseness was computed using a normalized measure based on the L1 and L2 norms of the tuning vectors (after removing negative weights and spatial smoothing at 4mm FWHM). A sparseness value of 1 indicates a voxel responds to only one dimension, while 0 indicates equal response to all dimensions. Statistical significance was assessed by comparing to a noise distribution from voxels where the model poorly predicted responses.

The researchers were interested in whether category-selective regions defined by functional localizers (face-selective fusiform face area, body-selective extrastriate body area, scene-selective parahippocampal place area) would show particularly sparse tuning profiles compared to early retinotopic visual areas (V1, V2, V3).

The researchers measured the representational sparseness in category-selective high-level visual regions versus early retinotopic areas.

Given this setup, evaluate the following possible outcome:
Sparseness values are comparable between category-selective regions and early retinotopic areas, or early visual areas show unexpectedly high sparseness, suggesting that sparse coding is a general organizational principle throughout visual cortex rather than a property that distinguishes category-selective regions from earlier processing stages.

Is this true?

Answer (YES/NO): NO